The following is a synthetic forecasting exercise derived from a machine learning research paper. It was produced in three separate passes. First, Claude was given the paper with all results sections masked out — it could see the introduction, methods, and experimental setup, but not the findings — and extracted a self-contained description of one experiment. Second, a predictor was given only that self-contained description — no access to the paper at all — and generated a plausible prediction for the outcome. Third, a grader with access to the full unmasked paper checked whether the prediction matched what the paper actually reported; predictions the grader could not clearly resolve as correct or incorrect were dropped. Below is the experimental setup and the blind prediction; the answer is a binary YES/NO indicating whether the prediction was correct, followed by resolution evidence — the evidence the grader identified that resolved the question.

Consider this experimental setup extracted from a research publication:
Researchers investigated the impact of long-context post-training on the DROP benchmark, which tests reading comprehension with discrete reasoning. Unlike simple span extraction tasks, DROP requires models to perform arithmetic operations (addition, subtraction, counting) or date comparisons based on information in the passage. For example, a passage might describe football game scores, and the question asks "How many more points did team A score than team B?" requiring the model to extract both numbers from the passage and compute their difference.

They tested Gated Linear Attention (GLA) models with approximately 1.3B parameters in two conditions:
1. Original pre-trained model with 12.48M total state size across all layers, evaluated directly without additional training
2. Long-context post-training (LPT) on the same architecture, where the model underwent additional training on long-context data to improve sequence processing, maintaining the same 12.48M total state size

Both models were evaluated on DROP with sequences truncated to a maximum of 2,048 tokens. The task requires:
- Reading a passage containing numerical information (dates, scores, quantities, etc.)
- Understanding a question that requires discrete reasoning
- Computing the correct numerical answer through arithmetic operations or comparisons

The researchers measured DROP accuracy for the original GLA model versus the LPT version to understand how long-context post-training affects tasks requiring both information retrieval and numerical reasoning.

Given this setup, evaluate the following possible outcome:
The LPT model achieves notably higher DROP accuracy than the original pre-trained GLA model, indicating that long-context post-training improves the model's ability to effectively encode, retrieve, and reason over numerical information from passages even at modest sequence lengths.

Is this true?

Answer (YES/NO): YES